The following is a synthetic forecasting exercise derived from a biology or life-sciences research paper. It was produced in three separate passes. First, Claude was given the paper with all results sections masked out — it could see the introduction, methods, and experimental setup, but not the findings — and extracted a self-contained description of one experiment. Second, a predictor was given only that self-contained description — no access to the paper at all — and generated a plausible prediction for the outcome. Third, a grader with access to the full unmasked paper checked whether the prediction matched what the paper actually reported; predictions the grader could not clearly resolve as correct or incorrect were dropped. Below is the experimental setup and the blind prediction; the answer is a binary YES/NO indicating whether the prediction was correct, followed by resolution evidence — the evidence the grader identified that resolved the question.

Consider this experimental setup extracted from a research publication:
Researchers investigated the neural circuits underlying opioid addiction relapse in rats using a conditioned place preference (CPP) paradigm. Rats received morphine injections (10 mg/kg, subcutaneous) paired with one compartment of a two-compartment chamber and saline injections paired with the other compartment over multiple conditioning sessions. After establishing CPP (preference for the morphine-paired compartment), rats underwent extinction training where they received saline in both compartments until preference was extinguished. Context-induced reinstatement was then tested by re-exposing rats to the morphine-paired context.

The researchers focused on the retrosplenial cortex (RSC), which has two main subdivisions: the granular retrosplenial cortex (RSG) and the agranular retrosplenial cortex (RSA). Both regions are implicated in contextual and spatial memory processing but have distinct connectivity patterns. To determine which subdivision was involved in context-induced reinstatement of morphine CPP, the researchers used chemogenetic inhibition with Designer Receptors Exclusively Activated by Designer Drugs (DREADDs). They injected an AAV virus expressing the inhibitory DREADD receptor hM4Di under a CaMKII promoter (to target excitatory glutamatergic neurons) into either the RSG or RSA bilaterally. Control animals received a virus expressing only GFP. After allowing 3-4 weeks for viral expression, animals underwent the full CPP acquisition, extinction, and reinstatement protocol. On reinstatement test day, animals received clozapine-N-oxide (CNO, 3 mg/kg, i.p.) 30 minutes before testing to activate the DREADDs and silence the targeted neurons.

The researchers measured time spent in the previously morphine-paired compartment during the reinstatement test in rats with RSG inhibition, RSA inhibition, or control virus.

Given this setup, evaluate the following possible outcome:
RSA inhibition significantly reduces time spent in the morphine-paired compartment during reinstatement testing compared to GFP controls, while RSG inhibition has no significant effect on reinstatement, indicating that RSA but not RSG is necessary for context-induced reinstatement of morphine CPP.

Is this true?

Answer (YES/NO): NO